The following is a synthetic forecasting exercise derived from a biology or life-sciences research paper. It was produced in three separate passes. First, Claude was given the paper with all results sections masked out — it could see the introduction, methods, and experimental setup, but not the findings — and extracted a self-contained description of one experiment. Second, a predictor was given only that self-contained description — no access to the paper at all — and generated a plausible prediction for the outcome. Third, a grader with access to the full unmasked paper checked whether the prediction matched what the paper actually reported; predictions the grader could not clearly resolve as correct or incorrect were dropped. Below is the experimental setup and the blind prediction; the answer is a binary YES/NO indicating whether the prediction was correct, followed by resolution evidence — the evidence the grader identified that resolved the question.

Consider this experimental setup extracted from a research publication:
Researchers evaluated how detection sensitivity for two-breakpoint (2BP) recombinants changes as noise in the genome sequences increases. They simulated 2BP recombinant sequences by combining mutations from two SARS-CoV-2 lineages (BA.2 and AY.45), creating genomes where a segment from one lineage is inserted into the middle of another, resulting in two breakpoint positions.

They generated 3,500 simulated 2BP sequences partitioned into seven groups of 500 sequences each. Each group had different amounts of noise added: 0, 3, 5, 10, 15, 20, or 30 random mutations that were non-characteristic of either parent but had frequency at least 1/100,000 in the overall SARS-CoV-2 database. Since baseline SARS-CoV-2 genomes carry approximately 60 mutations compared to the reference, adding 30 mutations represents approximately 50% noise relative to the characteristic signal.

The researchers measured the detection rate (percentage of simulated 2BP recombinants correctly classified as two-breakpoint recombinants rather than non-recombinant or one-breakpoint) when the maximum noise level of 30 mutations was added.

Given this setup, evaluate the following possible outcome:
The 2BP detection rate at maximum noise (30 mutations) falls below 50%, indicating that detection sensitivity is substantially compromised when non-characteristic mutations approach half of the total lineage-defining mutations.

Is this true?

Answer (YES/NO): NO